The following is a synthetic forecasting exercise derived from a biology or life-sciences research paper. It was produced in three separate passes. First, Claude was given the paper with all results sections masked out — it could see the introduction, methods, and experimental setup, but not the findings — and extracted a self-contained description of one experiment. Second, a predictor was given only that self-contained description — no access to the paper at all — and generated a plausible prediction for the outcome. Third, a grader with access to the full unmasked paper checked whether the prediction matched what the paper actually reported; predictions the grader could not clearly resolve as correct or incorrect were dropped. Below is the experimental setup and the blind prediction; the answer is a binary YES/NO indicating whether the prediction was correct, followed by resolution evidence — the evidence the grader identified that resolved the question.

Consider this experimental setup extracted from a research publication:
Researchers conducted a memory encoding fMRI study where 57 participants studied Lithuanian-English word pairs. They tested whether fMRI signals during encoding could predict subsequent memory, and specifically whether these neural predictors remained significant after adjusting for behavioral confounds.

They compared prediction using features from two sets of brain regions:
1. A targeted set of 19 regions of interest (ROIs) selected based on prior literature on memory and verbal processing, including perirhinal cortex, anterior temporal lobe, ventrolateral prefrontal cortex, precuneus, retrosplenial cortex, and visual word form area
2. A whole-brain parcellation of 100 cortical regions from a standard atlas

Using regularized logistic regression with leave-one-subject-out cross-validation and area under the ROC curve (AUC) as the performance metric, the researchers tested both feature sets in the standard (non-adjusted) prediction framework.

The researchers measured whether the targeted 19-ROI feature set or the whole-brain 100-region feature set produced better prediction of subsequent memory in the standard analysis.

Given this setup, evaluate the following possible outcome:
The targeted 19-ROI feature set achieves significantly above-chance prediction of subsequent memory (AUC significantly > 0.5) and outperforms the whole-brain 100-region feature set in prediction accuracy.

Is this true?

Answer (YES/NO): NO